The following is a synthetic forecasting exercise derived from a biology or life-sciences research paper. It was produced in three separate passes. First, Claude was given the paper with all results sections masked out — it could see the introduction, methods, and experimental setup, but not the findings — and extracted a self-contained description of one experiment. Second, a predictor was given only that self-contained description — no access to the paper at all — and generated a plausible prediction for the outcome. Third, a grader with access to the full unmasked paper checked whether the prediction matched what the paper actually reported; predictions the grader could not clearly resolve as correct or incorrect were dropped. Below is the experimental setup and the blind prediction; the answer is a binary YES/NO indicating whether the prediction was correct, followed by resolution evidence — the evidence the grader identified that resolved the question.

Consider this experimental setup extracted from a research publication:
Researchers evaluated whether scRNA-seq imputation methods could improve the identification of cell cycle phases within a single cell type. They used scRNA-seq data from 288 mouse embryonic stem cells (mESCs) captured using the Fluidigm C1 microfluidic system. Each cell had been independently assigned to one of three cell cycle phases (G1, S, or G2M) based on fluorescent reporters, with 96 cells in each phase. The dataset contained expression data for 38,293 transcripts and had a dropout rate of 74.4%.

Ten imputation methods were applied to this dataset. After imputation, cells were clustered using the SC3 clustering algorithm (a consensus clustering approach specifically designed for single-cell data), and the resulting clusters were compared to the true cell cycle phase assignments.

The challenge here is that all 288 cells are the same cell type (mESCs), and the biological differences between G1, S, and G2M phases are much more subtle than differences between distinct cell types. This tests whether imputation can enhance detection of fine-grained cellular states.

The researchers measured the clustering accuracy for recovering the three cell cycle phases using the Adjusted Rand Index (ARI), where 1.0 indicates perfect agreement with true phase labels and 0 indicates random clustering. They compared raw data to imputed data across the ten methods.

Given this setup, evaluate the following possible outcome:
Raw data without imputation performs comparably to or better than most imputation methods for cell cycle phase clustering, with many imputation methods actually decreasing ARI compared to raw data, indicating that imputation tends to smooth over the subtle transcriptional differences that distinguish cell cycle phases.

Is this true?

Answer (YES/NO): NO